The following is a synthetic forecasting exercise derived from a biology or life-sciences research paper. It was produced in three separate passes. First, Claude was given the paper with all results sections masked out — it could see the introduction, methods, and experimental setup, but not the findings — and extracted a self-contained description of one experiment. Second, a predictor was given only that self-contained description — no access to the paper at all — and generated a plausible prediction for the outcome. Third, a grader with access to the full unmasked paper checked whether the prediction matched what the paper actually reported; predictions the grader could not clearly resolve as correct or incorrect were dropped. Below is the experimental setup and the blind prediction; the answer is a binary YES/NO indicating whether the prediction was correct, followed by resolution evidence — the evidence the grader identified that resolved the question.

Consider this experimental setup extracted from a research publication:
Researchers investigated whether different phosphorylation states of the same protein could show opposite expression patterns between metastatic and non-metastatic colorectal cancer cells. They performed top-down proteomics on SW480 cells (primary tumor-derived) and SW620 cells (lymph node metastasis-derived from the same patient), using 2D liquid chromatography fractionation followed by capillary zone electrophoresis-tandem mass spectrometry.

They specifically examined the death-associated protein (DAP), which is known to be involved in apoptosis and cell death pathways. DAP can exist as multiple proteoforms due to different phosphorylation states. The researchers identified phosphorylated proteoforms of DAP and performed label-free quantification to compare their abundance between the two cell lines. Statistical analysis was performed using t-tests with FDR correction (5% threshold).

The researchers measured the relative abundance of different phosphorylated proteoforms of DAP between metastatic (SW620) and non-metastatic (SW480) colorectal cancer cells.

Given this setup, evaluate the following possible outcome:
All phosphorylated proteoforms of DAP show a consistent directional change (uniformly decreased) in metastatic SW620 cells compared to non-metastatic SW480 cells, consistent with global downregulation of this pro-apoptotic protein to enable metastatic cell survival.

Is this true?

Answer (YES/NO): NO